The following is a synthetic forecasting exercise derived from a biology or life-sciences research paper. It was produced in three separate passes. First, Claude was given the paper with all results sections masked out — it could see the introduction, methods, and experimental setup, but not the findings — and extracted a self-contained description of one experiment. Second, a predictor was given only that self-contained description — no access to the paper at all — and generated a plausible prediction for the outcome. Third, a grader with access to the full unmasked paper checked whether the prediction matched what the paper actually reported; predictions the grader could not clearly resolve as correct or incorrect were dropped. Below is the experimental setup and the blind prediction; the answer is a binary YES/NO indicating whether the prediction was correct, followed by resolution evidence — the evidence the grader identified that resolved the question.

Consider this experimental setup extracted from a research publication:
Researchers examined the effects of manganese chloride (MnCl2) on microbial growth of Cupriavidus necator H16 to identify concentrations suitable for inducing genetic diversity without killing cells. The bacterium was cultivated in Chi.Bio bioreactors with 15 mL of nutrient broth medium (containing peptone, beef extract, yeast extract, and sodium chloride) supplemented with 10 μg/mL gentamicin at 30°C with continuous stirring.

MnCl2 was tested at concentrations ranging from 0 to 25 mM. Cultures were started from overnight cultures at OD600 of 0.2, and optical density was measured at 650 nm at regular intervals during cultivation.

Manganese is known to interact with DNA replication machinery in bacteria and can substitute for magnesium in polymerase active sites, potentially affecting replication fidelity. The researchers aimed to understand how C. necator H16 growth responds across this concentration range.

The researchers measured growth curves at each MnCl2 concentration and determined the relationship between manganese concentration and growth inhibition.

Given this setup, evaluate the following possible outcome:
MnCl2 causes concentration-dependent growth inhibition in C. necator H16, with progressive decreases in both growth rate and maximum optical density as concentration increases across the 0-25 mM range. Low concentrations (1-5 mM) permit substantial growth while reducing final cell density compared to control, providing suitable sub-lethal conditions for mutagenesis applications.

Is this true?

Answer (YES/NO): NO